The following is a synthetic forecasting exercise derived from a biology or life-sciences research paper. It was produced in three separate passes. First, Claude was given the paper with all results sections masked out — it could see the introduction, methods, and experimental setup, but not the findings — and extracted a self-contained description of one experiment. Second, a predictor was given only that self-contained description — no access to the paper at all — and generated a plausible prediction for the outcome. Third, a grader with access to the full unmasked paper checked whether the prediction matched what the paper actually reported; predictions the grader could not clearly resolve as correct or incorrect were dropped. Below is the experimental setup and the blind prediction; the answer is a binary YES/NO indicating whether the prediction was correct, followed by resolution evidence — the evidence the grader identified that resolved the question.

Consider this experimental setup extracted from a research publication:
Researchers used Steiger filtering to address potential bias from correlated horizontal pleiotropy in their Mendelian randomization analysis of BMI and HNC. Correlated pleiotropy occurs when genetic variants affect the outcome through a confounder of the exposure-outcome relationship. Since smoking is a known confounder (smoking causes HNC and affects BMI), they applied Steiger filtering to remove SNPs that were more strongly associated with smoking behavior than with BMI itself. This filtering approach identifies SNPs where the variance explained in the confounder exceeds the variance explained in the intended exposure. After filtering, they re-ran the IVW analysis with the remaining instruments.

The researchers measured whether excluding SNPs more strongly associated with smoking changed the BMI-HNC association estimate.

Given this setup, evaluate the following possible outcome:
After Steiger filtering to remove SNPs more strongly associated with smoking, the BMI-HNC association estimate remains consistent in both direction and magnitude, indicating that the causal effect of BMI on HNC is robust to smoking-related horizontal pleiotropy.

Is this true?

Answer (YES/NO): NO